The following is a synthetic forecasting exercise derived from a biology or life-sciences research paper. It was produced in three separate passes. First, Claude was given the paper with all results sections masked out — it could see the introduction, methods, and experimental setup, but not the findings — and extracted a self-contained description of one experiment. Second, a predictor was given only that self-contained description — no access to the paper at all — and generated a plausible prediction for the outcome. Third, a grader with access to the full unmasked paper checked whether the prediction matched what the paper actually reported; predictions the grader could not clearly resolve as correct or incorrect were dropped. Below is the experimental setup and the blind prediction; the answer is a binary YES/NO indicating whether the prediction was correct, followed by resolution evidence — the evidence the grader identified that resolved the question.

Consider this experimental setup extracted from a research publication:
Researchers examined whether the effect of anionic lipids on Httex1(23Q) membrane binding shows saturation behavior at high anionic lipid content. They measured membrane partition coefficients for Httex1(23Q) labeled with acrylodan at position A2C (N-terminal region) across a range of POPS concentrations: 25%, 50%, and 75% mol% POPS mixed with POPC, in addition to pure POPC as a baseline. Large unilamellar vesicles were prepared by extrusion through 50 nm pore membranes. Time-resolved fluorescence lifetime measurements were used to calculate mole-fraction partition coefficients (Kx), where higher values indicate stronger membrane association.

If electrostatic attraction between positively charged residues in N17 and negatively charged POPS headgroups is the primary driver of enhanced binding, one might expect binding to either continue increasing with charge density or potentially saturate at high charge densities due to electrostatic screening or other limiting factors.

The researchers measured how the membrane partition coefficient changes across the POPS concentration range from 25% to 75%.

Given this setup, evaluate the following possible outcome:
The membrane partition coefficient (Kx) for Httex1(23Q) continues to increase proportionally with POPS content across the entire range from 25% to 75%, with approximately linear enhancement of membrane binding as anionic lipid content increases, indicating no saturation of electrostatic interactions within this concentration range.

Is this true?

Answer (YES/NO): NO